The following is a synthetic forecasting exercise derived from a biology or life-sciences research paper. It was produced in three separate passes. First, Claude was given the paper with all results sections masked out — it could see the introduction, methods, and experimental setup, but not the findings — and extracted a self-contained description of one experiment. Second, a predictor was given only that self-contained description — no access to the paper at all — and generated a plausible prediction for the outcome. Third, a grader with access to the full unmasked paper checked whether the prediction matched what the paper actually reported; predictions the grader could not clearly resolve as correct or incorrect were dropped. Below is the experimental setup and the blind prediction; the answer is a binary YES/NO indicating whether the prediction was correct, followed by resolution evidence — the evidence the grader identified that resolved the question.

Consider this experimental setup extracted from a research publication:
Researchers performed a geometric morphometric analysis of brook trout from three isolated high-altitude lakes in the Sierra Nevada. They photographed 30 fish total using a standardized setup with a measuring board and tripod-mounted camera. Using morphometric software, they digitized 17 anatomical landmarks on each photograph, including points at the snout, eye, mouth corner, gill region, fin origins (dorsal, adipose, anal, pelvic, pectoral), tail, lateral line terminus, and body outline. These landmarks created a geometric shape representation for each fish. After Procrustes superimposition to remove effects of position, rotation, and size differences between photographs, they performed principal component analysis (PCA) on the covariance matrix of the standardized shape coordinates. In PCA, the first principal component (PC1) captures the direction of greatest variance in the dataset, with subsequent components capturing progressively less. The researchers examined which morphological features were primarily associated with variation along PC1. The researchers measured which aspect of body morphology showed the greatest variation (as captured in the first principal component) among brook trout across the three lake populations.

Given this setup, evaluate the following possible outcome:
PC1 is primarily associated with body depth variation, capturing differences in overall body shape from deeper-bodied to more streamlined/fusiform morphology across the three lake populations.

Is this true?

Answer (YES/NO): YES